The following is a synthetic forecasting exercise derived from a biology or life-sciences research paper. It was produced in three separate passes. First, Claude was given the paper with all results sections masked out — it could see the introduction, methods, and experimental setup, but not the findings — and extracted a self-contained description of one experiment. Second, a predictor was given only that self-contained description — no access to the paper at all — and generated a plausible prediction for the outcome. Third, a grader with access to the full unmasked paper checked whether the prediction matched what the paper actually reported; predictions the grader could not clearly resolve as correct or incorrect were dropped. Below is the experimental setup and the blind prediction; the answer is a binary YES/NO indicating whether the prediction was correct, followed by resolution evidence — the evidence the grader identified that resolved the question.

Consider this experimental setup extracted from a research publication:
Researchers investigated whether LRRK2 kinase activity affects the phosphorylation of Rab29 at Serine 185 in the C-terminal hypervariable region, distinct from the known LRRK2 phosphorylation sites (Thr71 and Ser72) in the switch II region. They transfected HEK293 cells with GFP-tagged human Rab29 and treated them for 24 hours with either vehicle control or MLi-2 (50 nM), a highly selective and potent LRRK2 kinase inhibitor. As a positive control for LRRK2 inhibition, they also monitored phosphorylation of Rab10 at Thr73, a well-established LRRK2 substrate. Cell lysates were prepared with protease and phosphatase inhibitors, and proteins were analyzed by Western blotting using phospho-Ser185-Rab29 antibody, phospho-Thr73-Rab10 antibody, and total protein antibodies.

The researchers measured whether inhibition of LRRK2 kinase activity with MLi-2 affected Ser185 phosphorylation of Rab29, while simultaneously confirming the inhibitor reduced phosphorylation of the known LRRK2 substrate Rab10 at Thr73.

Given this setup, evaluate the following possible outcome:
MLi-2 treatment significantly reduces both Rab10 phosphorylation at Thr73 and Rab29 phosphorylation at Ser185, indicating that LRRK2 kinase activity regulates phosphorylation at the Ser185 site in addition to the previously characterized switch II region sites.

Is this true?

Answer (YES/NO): NO